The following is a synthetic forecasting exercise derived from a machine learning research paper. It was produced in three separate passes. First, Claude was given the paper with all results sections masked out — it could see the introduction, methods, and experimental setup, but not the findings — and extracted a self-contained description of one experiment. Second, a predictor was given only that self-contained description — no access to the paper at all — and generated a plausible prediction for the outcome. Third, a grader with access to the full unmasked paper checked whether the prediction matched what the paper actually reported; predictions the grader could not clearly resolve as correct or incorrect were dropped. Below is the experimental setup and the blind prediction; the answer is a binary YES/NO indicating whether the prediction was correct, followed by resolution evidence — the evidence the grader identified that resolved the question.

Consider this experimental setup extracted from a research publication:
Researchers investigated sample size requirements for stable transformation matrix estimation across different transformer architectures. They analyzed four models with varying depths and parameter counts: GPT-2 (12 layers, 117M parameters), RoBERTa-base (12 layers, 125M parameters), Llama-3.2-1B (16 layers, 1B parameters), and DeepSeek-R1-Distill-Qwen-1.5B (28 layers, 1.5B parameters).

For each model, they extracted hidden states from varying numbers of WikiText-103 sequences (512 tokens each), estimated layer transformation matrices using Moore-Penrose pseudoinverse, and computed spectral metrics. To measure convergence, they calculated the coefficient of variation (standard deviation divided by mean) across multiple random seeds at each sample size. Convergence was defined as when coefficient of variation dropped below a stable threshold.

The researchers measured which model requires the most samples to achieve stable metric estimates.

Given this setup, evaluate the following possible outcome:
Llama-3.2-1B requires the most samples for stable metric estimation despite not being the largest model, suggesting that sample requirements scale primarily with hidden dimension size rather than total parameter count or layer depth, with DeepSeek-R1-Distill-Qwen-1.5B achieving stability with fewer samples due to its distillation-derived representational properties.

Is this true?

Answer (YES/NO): YES